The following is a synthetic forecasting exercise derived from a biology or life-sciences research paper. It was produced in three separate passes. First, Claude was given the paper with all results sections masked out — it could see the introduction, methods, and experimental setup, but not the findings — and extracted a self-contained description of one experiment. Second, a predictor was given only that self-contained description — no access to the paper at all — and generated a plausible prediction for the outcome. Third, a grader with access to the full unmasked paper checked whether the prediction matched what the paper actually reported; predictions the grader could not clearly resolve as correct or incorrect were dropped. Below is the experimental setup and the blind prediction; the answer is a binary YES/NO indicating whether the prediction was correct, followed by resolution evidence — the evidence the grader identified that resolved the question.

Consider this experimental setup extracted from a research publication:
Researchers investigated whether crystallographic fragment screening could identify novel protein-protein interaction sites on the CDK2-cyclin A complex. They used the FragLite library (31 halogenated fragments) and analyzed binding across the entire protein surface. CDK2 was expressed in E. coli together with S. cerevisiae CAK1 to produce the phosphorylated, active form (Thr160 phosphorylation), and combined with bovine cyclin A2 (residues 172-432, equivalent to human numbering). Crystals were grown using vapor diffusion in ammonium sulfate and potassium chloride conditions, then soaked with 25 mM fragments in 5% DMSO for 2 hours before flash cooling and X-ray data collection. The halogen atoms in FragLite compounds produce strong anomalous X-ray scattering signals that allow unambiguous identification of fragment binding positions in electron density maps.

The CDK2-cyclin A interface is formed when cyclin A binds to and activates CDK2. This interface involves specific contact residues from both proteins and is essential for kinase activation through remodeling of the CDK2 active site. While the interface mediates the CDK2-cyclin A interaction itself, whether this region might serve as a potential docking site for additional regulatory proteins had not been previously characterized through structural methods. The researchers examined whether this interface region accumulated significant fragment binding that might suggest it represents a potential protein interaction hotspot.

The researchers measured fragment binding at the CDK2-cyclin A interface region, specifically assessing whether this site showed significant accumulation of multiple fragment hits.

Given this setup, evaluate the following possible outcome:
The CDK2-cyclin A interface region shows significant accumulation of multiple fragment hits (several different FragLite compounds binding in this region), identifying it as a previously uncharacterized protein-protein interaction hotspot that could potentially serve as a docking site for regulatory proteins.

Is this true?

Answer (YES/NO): YES